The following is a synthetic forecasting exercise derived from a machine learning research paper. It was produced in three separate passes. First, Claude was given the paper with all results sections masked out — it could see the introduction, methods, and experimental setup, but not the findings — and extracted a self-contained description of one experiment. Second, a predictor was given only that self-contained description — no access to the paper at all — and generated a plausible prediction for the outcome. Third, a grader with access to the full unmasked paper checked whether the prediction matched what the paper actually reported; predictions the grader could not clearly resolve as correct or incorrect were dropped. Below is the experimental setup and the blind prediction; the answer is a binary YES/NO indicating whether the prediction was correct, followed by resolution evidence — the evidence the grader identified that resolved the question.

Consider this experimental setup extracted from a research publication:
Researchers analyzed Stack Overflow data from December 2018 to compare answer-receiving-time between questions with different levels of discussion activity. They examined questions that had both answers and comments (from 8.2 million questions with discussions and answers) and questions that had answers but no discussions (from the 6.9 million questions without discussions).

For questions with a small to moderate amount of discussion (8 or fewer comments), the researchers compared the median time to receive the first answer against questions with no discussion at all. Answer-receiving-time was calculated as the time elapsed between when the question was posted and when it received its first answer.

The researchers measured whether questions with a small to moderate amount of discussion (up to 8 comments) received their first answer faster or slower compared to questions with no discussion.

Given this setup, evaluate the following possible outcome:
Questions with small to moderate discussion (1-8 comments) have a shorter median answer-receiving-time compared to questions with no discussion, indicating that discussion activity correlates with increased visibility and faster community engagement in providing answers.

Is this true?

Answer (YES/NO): YES